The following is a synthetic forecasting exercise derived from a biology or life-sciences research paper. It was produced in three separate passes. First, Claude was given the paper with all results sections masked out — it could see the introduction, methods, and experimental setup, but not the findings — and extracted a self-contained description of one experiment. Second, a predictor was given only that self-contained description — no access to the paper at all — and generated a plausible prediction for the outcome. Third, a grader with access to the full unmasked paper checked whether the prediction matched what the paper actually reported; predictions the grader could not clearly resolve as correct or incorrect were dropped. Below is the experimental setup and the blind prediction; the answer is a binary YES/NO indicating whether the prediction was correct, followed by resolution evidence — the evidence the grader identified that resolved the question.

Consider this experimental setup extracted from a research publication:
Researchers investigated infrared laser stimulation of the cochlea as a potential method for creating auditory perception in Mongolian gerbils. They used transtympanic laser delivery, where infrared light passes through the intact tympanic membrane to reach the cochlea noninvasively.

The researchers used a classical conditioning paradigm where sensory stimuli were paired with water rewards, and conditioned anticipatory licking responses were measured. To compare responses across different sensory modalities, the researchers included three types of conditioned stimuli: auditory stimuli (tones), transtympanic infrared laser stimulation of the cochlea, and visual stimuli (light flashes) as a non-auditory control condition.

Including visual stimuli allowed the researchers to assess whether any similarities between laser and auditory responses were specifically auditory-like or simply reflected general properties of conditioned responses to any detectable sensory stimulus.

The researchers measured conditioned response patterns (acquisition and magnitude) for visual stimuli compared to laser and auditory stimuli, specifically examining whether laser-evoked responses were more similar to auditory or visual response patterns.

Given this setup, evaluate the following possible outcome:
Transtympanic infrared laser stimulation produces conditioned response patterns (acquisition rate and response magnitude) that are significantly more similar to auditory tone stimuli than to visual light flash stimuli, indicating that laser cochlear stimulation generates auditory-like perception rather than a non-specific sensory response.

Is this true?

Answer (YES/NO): YES